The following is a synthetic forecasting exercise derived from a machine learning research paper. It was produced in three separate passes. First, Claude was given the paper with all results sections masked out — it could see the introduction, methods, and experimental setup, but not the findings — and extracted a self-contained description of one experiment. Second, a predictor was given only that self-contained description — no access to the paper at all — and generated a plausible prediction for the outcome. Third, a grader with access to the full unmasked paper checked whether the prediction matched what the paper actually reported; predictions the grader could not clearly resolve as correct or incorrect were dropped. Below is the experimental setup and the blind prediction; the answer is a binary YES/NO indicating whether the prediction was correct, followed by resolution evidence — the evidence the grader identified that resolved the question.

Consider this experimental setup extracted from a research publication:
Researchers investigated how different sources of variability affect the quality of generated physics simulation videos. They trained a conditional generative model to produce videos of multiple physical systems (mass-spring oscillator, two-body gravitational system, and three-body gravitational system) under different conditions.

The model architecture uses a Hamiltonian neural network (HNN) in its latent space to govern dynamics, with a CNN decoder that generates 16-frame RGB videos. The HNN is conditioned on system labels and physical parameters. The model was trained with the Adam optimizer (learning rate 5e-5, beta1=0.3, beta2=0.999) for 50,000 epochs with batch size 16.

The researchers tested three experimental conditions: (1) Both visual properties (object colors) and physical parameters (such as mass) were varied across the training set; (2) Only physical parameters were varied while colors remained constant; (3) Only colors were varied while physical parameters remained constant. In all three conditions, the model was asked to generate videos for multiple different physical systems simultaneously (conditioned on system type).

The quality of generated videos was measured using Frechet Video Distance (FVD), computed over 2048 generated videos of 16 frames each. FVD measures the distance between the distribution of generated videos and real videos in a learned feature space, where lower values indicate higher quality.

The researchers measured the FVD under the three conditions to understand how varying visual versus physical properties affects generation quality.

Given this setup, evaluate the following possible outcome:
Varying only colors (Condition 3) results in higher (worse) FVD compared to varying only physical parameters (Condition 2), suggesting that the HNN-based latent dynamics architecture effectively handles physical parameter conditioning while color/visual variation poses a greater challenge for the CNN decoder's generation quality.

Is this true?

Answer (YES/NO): NO